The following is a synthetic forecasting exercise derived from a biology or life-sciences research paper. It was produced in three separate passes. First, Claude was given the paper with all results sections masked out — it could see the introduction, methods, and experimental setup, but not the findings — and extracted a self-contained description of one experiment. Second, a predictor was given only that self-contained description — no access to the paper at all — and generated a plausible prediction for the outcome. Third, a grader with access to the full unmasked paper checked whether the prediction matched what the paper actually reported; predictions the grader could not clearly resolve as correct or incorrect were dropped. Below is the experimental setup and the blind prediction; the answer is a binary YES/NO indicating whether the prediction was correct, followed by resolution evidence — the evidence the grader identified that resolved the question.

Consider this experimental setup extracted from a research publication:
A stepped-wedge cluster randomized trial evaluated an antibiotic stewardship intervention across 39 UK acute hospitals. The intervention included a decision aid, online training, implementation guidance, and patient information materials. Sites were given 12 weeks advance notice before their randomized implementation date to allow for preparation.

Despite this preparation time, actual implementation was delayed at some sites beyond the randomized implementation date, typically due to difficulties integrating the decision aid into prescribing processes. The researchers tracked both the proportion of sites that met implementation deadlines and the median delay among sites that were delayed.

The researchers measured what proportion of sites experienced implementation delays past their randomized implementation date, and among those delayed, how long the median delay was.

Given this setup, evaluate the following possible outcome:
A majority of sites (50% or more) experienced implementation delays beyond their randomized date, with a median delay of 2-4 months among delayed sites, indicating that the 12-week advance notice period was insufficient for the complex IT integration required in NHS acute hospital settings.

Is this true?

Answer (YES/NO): NO